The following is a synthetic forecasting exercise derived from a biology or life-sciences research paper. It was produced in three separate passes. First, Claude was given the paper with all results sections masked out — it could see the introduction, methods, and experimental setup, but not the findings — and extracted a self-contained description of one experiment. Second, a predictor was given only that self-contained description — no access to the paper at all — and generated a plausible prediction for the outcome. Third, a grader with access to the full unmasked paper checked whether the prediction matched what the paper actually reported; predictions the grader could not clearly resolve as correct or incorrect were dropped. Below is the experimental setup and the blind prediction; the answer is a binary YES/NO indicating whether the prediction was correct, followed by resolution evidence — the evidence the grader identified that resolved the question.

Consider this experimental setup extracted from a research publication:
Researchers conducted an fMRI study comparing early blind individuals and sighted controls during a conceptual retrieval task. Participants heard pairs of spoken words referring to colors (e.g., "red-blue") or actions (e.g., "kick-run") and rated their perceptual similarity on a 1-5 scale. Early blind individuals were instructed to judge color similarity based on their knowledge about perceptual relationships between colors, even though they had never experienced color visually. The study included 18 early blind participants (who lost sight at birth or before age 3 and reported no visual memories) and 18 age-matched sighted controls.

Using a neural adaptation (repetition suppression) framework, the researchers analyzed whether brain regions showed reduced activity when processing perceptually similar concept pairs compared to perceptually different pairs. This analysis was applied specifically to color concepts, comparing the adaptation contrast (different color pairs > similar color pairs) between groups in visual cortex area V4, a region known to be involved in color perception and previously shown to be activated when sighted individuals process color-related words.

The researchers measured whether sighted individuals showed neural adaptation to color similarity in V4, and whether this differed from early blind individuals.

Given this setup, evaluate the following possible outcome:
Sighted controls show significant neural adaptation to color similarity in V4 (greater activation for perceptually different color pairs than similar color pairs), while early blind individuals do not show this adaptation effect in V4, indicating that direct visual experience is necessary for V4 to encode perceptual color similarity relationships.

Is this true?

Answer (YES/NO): YES